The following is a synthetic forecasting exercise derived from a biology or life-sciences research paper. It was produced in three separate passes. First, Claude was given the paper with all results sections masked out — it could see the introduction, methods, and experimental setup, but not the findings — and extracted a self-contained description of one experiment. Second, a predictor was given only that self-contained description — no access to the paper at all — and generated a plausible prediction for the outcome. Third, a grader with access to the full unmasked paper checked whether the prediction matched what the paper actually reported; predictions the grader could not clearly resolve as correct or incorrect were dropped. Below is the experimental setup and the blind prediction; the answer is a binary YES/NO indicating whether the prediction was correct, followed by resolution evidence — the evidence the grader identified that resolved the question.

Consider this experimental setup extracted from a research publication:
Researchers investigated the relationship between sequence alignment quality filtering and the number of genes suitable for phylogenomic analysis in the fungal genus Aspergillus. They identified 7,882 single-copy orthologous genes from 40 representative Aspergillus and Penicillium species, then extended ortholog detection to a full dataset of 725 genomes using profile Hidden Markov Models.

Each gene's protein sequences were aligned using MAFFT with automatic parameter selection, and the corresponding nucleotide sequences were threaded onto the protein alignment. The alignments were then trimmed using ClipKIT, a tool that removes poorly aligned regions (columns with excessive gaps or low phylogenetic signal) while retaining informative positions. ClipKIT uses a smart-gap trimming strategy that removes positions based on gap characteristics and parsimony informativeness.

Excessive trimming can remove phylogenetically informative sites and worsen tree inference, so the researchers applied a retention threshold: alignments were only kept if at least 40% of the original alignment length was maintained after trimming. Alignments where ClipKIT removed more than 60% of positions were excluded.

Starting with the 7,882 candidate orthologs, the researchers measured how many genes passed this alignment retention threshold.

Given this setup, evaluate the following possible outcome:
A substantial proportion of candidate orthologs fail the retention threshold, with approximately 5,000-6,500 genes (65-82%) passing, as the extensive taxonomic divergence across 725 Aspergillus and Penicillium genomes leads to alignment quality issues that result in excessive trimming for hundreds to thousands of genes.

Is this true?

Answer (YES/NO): NO